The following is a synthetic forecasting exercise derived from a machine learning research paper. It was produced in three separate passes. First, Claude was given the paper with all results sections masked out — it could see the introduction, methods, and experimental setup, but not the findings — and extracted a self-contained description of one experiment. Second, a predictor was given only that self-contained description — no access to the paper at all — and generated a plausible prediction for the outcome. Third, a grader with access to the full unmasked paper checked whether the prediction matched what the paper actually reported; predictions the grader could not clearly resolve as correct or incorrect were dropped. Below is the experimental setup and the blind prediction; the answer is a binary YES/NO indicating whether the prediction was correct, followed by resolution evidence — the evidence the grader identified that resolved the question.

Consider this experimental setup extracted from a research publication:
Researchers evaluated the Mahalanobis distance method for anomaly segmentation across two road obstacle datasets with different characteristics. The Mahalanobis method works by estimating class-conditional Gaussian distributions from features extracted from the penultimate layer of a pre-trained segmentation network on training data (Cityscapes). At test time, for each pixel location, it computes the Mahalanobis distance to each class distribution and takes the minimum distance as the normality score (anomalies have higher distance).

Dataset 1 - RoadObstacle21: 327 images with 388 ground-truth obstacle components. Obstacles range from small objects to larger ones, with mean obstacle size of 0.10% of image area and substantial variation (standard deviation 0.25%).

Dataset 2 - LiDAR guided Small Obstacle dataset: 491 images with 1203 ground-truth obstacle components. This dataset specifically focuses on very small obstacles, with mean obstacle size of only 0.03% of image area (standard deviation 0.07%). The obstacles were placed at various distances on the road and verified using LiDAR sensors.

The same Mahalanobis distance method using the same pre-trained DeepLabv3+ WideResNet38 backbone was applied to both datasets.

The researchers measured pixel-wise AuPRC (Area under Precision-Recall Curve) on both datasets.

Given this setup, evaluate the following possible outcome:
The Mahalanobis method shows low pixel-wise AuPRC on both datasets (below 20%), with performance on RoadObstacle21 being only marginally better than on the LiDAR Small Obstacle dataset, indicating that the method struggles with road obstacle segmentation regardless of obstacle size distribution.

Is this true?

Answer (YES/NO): NO